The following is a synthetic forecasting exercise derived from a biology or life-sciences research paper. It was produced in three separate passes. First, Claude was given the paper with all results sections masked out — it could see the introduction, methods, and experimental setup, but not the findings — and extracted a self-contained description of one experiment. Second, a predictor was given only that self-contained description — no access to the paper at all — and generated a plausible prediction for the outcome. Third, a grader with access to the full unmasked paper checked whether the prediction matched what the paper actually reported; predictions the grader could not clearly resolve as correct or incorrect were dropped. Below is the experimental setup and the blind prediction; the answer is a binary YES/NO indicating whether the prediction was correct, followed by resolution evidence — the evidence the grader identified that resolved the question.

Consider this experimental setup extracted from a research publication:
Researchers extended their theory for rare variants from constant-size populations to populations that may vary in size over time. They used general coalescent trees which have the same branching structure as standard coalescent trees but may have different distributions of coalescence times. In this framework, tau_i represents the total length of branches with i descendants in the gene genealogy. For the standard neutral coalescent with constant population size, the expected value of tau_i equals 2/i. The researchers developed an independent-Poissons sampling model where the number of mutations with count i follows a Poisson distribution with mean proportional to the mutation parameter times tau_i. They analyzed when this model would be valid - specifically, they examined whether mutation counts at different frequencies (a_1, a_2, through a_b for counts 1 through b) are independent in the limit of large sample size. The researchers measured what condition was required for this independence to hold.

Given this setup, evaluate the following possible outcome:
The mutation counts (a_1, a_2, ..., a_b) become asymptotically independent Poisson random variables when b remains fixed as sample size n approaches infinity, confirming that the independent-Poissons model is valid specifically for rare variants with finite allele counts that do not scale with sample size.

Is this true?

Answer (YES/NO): YES